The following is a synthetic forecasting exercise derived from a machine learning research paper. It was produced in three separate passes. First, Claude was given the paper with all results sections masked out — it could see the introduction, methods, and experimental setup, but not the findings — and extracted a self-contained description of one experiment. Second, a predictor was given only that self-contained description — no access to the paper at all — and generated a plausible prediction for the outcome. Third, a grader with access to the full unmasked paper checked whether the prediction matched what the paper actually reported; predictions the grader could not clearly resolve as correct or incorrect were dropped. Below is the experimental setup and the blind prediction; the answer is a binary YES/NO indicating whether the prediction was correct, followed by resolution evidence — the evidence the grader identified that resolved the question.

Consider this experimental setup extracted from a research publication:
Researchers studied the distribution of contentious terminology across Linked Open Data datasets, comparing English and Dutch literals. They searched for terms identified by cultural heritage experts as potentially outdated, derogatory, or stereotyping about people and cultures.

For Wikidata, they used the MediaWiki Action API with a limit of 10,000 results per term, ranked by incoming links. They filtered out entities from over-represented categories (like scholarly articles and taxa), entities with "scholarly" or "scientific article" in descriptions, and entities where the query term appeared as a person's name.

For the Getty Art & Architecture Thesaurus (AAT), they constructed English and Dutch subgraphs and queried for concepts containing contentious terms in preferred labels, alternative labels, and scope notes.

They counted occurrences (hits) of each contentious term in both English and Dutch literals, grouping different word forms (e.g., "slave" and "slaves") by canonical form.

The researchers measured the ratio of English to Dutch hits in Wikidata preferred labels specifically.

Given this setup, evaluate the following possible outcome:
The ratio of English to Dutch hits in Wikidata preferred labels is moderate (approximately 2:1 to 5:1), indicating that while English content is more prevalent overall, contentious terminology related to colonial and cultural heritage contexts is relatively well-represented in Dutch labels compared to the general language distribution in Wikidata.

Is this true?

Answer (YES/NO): NO